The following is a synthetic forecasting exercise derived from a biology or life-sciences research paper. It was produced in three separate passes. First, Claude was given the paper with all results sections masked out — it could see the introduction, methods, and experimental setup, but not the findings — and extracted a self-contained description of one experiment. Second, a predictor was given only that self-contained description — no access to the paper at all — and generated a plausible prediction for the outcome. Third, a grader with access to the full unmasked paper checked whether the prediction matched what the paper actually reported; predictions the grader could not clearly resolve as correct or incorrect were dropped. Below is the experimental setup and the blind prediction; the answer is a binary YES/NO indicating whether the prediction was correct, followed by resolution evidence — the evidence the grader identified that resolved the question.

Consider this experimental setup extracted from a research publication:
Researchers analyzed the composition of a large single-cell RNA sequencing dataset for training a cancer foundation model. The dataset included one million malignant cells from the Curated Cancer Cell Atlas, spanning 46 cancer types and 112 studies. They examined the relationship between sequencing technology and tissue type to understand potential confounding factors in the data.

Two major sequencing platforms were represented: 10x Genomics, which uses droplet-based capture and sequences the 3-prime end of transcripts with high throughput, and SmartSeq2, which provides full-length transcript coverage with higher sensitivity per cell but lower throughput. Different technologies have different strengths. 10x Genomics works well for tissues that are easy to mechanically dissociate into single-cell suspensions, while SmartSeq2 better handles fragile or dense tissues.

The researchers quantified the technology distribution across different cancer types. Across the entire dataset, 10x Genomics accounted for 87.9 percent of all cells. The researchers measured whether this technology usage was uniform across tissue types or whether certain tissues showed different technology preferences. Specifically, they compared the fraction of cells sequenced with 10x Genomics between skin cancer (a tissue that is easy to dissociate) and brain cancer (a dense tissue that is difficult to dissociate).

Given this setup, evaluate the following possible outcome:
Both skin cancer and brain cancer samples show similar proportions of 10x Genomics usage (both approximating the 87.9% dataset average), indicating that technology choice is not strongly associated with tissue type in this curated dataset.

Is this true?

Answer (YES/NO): NO